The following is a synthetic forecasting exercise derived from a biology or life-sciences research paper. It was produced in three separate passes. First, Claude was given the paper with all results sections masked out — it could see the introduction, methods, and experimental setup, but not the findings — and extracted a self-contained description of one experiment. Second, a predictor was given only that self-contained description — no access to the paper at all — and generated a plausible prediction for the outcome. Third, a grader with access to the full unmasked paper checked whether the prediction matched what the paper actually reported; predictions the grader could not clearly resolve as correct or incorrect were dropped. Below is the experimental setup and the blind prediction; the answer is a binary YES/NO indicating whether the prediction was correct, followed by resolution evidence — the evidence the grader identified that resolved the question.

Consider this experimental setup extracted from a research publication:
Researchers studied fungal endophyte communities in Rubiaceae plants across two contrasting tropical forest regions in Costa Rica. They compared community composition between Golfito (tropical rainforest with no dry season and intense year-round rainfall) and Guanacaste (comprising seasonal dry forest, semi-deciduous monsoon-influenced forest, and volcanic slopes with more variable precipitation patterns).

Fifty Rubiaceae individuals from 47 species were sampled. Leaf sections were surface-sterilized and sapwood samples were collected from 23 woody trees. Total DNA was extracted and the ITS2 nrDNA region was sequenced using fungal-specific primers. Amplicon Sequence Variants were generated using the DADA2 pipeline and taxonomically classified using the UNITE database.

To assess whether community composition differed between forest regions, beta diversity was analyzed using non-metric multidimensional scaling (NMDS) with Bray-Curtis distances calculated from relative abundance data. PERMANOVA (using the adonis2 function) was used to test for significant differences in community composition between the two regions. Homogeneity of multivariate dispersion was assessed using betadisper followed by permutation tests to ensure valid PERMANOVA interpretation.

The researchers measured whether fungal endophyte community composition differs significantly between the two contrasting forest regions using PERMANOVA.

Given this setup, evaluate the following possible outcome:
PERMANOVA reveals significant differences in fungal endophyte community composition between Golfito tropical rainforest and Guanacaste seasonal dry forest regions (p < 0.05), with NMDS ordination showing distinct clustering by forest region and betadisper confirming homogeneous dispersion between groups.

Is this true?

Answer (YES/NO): NO